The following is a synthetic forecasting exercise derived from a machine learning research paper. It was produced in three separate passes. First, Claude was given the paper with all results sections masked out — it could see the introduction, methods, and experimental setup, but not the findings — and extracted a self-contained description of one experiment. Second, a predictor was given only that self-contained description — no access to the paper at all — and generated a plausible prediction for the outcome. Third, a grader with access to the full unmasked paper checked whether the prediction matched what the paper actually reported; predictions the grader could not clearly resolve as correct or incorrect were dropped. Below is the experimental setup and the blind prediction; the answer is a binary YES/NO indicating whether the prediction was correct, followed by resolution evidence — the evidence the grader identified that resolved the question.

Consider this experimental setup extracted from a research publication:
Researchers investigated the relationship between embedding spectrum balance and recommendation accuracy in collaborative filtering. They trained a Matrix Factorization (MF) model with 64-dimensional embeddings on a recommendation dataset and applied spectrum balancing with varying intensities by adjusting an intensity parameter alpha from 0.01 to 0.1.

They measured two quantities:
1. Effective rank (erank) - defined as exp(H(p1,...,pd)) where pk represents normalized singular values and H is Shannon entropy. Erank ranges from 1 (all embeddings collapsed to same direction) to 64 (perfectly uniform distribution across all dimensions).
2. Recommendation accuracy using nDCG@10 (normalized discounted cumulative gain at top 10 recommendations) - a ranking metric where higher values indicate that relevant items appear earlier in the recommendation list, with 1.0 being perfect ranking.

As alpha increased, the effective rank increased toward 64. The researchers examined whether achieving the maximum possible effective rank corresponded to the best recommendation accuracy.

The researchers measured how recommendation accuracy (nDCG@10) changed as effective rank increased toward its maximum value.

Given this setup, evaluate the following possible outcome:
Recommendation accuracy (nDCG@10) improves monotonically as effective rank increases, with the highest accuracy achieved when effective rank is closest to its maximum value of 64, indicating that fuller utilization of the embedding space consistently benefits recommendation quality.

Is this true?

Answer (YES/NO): NO